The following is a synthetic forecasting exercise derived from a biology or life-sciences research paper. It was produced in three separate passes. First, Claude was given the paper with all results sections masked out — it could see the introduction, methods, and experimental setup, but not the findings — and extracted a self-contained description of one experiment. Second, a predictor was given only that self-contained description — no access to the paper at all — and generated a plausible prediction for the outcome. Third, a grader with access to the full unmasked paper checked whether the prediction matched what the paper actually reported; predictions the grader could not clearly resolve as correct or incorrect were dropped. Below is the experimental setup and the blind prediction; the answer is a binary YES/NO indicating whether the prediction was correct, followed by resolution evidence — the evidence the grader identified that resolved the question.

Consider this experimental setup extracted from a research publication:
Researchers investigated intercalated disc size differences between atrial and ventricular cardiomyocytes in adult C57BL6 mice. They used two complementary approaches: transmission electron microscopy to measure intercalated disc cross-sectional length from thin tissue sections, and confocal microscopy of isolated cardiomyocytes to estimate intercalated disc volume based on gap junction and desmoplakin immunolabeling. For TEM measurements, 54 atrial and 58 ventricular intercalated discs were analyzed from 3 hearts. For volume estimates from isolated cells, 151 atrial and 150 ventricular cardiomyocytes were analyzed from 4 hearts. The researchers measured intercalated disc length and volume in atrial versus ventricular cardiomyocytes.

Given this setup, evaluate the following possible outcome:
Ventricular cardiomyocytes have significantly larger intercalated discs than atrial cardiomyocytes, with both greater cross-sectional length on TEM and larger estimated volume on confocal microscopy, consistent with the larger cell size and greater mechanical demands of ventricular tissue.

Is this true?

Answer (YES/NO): YES